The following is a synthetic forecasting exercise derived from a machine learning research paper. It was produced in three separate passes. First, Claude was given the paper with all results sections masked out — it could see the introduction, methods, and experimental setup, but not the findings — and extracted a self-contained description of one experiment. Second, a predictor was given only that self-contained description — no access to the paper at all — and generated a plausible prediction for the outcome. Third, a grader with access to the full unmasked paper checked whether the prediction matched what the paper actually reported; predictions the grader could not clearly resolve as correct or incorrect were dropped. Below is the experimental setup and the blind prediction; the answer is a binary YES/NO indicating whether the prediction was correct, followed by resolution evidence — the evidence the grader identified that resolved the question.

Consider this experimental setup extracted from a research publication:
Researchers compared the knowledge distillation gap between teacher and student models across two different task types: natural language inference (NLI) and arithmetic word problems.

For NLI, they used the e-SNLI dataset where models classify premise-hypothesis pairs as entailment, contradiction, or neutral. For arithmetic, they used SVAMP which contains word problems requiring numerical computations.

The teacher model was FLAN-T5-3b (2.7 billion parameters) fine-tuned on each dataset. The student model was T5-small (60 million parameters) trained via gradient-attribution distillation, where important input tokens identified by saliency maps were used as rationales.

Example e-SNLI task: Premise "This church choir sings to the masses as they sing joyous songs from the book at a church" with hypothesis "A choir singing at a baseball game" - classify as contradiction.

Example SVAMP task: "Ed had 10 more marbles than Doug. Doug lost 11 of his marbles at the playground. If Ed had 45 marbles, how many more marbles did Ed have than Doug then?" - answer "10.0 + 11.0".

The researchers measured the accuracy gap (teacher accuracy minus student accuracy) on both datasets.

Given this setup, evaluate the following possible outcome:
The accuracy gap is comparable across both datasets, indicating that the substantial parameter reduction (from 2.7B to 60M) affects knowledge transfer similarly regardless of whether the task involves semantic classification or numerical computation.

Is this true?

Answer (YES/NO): NO